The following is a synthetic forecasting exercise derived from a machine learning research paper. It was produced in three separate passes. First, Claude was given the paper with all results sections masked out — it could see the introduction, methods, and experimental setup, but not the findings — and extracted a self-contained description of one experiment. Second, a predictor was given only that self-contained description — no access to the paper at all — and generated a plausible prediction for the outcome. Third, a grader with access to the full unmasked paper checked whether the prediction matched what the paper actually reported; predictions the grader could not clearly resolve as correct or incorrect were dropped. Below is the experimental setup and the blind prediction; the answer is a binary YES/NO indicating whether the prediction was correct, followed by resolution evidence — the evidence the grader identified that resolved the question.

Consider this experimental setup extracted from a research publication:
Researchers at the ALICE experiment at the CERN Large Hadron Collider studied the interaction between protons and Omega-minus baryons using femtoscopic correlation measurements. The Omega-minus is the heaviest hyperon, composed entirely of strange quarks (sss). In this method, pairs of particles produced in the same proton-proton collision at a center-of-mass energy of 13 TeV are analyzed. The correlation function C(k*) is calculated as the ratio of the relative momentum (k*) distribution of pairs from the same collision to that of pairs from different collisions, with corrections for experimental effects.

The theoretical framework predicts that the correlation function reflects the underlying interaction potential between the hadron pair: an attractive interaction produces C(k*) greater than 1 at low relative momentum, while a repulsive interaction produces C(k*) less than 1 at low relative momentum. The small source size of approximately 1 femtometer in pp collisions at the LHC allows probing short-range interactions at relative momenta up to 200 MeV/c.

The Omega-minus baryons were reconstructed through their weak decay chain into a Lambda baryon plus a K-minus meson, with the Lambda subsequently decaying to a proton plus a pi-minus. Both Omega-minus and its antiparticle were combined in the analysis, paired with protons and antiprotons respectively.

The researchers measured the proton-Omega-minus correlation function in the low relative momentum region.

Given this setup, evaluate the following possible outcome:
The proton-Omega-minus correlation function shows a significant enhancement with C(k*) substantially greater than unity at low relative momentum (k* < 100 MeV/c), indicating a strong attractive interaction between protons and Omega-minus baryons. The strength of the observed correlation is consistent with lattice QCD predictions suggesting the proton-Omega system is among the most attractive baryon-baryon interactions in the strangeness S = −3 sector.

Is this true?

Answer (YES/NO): NO